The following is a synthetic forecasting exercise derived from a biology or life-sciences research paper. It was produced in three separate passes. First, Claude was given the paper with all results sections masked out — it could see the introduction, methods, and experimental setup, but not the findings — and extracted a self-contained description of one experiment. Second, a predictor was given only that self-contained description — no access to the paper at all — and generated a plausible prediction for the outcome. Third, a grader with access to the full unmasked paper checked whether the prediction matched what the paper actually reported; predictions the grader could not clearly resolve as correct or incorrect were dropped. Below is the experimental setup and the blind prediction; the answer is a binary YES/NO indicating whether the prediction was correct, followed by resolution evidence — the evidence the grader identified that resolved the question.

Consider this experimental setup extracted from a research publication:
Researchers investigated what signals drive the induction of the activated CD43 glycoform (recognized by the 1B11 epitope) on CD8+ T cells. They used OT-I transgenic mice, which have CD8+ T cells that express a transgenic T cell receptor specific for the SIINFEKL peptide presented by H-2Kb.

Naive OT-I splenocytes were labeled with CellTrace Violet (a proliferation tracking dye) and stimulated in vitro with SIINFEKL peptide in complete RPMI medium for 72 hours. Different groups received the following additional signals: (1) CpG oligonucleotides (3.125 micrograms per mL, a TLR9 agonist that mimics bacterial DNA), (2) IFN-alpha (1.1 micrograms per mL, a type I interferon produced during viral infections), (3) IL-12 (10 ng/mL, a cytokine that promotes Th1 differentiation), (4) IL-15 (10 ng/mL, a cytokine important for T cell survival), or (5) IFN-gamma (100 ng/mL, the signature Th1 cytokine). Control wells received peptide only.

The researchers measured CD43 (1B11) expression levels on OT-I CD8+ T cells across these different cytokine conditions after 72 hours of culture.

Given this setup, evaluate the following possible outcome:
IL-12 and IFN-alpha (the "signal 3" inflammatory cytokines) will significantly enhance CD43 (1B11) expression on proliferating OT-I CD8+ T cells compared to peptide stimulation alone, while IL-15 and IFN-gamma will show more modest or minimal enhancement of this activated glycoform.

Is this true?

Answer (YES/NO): NO